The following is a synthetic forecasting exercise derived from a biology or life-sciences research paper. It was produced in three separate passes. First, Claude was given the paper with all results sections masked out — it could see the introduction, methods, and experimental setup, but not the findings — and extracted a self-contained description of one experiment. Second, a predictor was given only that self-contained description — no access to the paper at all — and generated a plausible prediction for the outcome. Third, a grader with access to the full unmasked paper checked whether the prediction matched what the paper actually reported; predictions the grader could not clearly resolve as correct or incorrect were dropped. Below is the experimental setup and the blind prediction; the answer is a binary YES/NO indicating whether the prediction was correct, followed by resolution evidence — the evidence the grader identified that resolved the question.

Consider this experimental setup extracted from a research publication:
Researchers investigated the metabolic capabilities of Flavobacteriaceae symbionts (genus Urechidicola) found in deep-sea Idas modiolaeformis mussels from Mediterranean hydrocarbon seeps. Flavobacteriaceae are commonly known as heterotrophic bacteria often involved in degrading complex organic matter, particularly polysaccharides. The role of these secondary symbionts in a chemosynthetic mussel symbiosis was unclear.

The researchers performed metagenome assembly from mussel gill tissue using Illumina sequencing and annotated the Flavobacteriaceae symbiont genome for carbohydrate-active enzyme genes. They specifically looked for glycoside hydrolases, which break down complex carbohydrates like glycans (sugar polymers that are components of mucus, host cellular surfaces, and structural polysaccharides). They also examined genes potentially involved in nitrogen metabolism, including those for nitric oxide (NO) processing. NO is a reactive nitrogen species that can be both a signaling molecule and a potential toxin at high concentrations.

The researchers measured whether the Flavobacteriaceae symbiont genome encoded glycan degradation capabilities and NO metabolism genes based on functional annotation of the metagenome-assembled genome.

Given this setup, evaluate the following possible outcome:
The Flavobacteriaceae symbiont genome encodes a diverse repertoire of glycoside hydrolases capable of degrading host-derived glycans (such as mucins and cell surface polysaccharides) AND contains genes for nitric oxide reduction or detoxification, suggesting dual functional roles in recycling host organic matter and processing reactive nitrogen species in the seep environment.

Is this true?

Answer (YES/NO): NO